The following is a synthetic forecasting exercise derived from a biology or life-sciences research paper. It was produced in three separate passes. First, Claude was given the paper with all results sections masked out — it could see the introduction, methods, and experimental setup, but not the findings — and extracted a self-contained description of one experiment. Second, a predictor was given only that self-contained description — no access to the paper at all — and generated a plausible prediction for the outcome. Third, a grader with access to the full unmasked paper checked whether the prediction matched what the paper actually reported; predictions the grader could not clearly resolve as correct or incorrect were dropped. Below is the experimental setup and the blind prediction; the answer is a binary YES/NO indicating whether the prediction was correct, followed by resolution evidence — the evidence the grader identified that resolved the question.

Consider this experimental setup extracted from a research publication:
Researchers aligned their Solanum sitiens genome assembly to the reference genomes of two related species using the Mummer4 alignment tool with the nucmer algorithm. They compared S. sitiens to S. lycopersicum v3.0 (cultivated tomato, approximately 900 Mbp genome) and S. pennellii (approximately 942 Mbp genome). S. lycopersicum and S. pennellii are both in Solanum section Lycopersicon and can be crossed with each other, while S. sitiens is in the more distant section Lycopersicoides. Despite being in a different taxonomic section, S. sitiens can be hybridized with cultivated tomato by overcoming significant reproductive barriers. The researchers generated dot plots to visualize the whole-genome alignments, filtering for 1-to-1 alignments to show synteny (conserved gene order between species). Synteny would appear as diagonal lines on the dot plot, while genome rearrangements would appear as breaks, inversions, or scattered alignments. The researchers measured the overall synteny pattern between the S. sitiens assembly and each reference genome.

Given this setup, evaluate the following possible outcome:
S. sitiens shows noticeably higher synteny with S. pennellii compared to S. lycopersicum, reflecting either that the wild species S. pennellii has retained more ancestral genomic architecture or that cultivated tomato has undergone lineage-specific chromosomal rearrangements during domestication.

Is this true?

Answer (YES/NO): NO